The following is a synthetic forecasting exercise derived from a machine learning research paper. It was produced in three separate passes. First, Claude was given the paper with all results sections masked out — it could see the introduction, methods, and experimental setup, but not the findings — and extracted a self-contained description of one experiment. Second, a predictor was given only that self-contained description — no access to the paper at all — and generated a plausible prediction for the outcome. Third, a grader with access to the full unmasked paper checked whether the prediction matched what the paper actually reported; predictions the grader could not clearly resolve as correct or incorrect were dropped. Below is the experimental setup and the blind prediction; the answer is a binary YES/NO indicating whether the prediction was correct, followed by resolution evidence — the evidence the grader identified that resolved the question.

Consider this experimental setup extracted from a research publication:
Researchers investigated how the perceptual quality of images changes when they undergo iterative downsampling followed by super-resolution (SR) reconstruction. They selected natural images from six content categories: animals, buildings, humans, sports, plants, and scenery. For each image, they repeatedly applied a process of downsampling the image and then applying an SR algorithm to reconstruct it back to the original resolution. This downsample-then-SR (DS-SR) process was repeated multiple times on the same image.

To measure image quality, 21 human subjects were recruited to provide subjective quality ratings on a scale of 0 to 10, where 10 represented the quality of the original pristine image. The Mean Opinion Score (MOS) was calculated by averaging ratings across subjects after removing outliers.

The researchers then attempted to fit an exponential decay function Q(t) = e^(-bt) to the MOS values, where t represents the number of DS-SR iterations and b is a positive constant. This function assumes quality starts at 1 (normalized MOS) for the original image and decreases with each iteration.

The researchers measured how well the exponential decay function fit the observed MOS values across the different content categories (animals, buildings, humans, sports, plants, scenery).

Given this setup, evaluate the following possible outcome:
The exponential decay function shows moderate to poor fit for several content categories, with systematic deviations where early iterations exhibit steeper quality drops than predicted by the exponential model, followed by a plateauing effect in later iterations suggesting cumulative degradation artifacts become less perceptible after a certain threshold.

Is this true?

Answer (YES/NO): NO